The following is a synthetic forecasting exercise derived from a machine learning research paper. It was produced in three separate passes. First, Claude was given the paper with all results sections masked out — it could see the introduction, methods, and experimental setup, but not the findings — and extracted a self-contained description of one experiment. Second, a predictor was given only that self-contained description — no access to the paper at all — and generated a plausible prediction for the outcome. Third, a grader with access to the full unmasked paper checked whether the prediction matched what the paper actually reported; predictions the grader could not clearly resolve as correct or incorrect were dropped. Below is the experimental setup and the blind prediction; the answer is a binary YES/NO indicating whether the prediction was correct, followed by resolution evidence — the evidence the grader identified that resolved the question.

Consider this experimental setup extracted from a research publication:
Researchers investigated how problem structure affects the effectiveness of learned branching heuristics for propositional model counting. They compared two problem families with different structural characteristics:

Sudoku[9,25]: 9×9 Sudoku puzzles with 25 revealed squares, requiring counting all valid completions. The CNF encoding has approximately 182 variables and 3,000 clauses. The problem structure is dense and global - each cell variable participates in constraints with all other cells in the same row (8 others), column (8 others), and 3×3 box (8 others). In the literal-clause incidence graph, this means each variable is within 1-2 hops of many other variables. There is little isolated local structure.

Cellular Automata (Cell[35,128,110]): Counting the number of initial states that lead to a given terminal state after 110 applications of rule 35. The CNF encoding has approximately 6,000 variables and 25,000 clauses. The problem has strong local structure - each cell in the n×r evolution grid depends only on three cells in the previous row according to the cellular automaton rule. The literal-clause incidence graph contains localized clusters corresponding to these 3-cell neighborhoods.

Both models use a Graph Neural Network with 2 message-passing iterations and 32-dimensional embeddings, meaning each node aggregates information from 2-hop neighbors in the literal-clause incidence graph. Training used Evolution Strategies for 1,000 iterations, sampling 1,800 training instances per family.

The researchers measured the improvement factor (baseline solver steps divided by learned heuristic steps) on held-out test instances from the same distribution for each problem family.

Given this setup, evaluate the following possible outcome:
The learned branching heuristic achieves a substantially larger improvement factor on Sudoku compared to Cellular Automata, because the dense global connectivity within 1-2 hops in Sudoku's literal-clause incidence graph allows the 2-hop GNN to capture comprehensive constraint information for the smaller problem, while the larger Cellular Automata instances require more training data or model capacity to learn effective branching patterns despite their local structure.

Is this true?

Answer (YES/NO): NO